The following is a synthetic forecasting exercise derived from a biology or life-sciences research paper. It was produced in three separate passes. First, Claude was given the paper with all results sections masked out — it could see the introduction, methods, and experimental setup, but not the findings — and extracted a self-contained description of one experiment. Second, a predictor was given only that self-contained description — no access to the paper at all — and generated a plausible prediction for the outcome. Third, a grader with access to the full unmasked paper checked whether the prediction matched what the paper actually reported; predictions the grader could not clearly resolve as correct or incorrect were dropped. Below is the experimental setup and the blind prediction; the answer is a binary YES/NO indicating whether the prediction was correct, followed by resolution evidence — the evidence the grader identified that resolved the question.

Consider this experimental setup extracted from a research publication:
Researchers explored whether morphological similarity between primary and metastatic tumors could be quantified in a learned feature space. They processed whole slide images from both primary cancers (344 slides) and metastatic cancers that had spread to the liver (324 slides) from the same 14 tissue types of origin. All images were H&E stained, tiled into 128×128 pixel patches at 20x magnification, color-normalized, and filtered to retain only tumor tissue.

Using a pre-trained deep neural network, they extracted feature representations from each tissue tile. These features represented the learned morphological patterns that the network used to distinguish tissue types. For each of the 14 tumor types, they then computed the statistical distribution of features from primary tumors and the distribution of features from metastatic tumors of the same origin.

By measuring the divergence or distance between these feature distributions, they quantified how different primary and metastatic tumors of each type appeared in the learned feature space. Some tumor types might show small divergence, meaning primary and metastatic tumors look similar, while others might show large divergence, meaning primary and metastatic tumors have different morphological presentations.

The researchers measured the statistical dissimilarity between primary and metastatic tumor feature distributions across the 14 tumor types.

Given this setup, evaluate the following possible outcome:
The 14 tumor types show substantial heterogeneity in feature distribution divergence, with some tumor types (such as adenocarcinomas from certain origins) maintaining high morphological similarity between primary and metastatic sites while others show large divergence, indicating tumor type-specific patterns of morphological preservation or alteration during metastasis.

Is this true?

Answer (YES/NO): YES